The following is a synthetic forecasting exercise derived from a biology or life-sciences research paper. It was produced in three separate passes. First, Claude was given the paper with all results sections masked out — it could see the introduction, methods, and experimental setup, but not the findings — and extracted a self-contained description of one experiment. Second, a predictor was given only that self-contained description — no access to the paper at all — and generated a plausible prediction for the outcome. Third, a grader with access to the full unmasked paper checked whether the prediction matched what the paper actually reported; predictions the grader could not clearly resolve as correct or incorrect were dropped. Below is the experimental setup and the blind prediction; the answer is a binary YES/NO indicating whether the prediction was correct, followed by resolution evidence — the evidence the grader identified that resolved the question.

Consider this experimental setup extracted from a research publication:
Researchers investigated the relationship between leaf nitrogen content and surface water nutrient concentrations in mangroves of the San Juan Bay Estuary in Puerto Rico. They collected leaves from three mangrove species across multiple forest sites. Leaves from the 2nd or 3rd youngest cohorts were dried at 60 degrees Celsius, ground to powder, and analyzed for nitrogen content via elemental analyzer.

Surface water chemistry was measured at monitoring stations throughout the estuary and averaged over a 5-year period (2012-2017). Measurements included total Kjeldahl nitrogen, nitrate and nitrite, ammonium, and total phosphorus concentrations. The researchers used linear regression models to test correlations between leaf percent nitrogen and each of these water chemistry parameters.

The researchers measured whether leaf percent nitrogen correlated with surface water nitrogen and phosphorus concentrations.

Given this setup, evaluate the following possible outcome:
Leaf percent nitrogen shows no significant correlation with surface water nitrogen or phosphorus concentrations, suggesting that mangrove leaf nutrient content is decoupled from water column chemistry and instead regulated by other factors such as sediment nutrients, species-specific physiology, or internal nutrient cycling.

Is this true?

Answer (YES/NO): NO